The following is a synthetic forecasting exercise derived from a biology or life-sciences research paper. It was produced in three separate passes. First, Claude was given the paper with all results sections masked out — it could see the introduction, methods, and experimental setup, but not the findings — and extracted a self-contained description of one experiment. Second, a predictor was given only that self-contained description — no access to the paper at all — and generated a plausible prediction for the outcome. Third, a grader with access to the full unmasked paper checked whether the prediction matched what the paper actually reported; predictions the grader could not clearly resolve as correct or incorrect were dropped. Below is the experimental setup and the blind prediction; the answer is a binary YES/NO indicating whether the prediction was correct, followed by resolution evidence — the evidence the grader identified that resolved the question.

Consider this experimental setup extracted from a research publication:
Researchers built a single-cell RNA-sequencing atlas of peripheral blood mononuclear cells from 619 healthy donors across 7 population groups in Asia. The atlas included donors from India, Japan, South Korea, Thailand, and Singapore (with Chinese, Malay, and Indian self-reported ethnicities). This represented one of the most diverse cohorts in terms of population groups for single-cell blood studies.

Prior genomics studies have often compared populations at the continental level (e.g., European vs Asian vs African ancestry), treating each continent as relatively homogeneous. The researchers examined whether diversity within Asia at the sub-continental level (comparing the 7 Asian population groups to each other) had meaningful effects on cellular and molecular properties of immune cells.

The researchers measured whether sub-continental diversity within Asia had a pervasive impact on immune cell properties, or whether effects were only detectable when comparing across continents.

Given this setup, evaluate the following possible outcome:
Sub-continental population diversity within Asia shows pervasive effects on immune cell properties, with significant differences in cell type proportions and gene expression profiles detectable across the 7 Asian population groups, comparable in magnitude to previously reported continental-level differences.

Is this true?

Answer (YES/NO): NO